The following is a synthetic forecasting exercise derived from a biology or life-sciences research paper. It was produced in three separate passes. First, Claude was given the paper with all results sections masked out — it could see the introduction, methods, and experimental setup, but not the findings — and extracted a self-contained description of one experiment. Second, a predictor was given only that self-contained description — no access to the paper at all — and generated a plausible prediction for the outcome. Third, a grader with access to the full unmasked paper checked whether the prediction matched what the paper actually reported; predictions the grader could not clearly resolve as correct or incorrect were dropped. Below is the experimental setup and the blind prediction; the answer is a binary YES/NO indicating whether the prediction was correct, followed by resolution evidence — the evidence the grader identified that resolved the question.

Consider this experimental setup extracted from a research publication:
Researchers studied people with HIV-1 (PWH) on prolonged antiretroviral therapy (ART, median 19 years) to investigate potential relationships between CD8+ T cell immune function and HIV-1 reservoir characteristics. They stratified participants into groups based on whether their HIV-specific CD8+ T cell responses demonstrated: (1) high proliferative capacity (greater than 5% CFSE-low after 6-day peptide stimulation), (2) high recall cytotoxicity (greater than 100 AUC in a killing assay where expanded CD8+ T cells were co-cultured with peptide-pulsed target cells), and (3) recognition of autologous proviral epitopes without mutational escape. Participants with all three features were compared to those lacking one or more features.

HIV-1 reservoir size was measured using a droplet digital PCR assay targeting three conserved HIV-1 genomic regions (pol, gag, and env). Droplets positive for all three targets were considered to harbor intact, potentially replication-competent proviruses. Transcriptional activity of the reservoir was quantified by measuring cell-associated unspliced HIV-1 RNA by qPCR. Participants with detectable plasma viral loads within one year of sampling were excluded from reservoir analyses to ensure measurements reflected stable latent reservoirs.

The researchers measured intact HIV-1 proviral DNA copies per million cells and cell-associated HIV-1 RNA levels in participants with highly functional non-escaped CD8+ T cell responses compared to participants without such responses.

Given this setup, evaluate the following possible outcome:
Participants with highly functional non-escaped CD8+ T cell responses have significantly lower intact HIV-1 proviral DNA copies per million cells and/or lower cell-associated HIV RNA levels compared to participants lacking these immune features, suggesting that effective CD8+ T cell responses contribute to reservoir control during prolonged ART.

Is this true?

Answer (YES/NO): YES